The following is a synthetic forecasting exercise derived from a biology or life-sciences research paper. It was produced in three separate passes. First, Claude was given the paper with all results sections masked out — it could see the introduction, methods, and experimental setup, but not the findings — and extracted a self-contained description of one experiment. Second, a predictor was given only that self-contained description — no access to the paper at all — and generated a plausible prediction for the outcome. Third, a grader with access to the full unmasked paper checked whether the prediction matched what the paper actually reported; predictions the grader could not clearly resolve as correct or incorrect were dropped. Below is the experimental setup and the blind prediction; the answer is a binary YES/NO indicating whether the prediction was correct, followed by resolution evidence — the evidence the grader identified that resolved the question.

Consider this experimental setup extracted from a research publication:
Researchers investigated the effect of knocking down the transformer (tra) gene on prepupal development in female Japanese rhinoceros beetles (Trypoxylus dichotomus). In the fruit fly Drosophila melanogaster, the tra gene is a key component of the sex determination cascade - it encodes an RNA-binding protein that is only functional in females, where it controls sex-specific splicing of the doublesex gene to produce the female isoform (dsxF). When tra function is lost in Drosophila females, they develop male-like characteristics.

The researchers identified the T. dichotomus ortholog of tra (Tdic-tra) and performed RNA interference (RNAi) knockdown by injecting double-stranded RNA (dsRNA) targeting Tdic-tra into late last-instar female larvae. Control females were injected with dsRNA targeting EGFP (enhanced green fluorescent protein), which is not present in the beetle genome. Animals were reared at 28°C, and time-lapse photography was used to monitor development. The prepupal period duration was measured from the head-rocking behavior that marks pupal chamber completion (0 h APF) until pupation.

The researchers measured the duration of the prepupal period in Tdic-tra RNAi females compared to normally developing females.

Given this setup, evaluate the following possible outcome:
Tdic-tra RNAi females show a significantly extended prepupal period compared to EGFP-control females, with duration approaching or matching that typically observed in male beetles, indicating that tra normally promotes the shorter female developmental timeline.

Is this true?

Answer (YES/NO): NO